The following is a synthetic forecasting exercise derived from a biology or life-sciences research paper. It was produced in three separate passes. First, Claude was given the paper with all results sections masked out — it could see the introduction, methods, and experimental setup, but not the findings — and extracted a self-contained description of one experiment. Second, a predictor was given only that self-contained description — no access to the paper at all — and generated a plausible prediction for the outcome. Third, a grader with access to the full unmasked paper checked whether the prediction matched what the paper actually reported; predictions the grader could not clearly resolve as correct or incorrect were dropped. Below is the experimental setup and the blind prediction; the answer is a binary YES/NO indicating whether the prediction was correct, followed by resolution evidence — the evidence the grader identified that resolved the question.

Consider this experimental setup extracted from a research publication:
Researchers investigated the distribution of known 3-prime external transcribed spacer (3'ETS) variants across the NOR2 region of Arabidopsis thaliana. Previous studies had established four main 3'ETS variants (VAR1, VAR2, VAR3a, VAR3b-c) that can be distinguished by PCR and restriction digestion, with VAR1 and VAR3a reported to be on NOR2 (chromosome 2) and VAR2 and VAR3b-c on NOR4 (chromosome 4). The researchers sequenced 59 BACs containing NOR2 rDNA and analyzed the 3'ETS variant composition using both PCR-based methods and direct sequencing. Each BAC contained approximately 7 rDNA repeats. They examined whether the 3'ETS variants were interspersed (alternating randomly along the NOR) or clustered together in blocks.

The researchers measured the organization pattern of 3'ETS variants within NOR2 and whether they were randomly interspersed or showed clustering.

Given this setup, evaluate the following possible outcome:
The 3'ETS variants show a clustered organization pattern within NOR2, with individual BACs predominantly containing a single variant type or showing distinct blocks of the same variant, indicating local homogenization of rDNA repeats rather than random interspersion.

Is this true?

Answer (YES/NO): YES